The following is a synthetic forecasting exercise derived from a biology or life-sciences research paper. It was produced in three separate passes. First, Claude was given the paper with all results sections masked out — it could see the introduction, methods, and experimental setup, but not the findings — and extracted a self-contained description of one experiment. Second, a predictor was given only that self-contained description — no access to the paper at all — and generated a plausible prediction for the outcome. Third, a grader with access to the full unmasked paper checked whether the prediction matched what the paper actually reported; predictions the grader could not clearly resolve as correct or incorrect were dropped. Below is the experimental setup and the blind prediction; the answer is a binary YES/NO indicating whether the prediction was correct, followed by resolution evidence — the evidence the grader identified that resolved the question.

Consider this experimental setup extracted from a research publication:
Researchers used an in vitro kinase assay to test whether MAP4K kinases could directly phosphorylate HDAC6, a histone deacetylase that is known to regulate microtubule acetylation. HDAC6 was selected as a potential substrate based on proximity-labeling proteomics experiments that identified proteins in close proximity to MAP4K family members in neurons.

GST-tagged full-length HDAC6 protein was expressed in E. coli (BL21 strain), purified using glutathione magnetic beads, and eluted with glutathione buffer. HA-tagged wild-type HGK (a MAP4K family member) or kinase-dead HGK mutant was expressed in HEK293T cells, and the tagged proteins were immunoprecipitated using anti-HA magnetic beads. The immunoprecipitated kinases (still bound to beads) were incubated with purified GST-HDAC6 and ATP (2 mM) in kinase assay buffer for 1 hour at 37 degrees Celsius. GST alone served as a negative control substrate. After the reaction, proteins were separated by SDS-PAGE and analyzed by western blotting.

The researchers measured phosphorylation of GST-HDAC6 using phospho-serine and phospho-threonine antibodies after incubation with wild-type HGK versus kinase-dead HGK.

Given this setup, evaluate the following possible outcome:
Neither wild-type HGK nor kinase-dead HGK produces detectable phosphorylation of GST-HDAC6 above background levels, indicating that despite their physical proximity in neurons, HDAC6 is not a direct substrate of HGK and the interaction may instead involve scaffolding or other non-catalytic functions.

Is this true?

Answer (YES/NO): NO